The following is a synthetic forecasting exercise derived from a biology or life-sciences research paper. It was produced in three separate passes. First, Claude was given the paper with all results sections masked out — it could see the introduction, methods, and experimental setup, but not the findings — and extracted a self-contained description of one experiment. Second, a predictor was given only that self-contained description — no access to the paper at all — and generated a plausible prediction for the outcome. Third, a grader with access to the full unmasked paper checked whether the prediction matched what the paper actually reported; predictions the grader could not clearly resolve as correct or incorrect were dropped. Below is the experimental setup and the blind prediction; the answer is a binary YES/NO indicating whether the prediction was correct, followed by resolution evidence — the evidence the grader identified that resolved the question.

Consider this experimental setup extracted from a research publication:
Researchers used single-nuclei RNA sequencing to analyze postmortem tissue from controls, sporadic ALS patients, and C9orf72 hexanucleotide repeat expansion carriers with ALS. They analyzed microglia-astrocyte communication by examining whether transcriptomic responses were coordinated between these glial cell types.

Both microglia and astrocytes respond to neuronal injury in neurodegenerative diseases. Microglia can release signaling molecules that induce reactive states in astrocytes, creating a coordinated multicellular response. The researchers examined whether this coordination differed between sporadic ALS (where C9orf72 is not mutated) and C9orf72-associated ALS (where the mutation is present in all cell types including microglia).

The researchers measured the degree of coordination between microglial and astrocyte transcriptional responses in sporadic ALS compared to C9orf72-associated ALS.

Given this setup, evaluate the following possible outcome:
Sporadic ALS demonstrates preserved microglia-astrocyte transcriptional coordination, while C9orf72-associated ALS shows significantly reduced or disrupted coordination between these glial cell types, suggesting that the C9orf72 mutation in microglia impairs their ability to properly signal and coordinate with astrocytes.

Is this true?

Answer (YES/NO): YES